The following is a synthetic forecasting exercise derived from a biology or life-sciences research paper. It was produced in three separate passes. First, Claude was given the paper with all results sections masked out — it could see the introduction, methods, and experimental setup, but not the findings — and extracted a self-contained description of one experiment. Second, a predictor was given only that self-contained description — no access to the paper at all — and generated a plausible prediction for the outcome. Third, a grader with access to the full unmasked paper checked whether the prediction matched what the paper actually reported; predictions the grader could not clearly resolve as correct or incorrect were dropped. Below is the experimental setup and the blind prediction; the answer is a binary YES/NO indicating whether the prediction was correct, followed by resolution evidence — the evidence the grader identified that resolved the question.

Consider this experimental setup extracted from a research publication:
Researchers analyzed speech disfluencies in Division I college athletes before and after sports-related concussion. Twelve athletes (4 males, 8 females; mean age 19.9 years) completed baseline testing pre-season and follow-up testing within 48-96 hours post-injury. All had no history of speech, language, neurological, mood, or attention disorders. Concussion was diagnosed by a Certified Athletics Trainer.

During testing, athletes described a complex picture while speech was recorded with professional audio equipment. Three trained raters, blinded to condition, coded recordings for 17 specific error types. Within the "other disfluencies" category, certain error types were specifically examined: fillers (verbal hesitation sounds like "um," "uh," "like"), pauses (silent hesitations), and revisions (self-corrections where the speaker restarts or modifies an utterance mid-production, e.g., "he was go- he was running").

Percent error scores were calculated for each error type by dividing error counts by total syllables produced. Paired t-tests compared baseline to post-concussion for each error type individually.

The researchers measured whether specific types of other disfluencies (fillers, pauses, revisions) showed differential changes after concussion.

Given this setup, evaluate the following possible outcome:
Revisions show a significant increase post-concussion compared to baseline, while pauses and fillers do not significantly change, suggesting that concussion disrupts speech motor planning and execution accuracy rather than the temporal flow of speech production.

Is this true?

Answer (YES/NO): NO